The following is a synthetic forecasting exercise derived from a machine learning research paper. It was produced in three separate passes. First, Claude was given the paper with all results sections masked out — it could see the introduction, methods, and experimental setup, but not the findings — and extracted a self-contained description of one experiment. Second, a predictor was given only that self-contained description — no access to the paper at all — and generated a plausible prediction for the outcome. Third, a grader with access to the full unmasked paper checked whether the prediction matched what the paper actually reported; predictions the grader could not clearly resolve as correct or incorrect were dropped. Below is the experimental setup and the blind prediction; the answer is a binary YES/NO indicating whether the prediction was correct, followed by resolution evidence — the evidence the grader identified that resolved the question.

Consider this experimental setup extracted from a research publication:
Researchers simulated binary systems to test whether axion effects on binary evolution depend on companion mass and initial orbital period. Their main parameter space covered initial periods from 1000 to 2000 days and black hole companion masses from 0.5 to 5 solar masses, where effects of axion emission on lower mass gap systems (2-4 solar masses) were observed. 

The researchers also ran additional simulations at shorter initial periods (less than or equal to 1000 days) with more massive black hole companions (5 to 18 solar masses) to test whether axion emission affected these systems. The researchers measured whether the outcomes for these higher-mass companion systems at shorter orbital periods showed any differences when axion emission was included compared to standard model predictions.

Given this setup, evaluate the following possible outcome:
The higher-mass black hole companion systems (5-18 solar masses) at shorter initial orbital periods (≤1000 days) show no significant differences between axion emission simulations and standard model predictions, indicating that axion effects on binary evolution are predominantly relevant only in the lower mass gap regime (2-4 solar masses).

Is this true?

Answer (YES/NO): YES